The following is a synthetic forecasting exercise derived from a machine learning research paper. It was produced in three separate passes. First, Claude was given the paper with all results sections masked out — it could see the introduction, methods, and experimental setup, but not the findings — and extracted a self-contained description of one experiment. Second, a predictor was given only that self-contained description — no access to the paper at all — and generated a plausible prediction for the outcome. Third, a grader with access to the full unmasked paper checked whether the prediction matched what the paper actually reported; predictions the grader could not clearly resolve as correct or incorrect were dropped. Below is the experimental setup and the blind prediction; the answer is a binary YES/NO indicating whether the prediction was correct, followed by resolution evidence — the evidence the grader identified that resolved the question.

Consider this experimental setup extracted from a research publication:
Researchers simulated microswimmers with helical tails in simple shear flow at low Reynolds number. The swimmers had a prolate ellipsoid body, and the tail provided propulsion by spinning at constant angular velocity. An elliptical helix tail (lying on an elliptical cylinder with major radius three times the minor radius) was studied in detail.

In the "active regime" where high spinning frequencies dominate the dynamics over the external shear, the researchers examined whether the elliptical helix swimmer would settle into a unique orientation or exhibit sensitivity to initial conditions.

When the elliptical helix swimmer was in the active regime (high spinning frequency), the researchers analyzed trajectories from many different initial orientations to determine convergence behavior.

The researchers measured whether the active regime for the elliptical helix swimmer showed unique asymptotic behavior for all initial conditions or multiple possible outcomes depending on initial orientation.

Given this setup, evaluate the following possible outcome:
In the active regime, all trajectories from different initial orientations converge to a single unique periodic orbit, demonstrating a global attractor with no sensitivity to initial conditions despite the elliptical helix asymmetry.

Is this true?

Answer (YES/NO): YES